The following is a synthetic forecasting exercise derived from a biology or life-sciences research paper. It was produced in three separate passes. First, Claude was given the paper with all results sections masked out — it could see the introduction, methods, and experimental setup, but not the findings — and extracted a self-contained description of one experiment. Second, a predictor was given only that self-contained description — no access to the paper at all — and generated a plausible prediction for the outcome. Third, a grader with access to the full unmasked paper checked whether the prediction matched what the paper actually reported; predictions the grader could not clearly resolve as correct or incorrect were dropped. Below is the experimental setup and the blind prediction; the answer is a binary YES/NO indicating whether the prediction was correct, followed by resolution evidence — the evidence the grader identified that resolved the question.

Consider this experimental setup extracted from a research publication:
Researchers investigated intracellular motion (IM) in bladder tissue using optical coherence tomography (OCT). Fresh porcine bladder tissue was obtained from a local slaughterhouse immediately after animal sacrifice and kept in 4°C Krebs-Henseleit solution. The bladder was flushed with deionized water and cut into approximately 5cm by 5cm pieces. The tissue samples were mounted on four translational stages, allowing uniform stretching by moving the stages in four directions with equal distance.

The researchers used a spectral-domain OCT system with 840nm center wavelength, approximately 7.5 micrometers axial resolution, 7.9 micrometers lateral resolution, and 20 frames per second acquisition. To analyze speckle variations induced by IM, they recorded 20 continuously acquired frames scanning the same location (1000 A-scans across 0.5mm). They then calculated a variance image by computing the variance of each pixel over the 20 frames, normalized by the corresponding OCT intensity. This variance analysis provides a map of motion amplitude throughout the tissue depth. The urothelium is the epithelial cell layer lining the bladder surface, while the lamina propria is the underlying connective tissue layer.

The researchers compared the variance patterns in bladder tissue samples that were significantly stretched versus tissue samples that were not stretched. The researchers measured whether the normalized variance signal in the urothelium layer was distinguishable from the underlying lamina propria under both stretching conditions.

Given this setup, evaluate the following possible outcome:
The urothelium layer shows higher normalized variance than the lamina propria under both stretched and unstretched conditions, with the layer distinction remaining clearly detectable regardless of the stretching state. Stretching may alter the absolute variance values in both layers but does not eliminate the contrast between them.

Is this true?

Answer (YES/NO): YES